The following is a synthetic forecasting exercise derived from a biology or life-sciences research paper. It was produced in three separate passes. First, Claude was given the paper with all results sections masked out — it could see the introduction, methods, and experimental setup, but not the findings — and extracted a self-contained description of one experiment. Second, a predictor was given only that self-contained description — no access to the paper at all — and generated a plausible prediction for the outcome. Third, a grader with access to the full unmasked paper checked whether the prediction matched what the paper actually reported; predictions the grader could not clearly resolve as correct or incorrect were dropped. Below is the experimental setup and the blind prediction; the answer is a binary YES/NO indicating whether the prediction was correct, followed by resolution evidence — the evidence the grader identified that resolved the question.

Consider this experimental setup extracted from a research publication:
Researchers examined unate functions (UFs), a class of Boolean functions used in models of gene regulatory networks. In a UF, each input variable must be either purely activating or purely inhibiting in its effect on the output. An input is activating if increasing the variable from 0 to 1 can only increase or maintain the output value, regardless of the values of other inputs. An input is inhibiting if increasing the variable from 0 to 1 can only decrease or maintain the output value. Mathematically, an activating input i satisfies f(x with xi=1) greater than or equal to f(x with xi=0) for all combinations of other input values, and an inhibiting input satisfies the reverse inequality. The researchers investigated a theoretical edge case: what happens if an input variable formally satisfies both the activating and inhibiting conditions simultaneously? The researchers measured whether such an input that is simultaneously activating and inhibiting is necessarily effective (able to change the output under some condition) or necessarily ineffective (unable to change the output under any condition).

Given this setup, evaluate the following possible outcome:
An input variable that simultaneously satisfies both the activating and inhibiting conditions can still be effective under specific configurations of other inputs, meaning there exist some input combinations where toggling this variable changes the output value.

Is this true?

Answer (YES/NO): NO